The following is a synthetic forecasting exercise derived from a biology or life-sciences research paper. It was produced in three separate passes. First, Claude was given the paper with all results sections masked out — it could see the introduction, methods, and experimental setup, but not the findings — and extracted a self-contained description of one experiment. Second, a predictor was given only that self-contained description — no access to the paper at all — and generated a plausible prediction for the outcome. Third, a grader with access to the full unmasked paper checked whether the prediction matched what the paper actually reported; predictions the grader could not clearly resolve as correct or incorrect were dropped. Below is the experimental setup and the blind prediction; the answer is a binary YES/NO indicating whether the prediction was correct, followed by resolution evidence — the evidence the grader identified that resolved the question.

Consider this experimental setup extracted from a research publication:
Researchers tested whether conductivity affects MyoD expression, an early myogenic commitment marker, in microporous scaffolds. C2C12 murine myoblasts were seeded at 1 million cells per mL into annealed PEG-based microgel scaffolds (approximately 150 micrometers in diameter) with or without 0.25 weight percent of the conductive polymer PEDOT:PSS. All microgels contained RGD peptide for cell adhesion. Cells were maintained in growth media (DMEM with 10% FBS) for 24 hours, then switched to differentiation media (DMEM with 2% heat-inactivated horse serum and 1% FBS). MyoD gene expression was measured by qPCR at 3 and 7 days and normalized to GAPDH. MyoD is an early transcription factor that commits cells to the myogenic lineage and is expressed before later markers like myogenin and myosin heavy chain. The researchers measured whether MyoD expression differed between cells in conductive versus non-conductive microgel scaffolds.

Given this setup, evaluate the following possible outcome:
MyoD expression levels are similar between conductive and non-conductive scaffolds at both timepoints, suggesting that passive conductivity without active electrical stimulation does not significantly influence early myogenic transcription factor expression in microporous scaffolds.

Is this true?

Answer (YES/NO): YES